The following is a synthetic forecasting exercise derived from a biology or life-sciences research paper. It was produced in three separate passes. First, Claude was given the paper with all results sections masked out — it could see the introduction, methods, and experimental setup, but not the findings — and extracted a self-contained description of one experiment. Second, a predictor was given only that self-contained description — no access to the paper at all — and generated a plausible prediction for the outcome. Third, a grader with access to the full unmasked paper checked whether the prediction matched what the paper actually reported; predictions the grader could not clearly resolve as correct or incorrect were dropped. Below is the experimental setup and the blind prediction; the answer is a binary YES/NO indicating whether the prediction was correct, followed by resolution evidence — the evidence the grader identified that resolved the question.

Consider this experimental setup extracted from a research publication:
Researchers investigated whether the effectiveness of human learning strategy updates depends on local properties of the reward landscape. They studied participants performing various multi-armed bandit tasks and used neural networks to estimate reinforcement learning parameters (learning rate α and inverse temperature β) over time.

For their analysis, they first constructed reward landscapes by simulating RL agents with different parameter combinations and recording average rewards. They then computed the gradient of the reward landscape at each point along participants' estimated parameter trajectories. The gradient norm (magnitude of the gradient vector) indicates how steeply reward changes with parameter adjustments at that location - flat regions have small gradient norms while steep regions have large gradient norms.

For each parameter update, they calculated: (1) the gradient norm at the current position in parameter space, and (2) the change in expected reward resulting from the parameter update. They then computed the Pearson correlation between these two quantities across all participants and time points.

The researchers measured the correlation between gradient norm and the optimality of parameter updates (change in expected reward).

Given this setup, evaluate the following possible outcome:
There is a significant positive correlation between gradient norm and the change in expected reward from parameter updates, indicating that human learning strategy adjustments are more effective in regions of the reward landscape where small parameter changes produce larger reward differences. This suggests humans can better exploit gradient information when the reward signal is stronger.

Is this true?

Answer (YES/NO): YES